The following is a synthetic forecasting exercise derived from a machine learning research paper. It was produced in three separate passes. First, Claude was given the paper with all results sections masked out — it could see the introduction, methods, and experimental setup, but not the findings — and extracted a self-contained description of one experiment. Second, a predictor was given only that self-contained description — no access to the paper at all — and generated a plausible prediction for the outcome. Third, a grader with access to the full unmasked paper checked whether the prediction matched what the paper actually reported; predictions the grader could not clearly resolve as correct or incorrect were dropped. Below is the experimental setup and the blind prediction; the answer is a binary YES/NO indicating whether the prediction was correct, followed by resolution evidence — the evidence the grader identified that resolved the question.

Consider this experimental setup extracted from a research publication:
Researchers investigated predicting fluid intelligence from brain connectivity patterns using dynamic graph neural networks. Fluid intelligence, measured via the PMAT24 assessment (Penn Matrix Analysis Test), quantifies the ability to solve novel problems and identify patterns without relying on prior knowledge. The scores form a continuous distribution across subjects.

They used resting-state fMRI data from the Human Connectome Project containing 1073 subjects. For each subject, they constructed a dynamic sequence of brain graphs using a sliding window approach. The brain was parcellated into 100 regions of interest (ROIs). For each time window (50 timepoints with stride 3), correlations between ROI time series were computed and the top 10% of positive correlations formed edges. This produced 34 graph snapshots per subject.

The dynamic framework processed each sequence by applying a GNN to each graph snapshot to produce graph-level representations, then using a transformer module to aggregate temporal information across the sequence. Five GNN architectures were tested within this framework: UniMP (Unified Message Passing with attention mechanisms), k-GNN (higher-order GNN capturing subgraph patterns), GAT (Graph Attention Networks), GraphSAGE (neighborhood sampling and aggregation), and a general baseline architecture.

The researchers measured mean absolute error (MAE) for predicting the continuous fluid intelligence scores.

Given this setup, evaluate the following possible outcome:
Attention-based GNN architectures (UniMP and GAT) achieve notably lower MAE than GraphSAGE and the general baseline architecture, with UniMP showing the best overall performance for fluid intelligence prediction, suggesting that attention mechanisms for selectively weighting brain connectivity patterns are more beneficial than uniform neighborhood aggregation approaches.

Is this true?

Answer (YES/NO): NO